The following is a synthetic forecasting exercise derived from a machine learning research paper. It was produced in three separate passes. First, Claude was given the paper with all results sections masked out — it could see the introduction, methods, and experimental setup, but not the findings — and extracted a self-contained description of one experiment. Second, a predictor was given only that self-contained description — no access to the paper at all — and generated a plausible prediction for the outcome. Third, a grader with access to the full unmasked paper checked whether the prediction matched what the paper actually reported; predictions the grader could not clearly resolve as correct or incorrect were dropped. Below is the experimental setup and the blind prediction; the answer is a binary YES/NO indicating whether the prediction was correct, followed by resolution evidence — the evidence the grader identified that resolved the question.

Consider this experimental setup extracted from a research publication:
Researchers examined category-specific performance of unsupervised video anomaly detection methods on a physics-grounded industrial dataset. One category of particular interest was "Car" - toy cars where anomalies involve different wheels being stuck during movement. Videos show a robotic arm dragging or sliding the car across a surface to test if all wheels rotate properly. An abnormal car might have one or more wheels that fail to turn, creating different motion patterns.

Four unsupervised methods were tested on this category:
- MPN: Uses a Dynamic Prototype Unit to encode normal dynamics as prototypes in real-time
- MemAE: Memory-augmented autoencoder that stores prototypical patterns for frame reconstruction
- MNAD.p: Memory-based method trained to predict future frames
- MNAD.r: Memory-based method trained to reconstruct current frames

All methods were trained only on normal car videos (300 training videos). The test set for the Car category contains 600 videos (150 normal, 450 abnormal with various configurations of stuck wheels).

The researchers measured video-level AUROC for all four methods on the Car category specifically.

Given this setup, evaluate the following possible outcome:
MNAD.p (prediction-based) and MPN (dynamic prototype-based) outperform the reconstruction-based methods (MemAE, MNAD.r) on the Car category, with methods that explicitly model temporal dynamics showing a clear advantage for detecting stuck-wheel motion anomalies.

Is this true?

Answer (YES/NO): NO